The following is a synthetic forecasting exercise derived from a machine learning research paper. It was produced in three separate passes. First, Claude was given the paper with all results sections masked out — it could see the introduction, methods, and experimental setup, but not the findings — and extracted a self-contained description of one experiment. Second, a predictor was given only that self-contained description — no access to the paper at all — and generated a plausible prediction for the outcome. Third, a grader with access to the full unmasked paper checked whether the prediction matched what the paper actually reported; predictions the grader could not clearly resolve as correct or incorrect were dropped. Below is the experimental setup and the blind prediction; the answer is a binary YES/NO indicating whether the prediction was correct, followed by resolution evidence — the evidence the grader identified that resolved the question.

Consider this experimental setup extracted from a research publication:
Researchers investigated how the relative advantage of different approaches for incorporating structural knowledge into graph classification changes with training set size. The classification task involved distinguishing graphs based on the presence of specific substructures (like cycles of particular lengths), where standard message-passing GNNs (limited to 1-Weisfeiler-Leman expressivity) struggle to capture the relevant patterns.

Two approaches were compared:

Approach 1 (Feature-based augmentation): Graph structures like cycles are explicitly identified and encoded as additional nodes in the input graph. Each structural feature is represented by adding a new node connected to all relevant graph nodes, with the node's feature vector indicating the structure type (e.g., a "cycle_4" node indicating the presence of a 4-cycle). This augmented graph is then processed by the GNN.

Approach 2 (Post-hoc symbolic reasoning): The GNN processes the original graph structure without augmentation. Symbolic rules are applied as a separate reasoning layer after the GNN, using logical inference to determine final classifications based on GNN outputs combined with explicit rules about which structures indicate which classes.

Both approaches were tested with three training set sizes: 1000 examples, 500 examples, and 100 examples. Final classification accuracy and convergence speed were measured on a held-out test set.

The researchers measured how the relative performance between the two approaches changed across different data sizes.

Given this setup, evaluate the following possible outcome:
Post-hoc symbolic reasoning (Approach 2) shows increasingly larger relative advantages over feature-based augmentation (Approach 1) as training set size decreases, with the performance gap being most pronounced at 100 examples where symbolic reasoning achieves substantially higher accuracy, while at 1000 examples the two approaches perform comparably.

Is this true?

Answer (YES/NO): YES